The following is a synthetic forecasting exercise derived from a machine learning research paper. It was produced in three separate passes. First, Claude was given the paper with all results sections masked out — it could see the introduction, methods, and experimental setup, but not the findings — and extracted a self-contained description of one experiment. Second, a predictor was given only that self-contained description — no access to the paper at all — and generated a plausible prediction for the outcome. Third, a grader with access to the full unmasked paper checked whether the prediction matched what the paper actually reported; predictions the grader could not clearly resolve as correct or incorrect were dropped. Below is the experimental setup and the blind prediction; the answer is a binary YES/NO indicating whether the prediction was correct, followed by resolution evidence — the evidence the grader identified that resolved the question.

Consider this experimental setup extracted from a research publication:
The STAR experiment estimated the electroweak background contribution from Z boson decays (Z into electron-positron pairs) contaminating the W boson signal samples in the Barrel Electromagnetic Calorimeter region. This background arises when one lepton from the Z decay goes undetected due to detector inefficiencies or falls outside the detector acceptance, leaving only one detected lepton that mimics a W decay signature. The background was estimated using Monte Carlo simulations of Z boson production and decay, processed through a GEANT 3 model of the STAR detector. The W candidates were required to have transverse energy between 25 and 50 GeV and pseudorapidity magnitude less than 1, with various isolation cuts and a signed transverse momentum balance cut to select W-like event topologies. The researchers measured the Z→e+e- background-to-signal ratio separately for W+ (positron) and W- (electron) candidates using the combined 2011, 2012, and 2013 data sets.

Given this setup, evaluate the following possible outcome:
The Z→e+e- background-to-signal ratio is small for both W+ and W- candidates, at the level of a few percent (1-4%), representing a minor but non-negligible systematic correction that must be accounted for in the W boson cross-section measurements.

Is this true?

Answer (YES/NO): YES